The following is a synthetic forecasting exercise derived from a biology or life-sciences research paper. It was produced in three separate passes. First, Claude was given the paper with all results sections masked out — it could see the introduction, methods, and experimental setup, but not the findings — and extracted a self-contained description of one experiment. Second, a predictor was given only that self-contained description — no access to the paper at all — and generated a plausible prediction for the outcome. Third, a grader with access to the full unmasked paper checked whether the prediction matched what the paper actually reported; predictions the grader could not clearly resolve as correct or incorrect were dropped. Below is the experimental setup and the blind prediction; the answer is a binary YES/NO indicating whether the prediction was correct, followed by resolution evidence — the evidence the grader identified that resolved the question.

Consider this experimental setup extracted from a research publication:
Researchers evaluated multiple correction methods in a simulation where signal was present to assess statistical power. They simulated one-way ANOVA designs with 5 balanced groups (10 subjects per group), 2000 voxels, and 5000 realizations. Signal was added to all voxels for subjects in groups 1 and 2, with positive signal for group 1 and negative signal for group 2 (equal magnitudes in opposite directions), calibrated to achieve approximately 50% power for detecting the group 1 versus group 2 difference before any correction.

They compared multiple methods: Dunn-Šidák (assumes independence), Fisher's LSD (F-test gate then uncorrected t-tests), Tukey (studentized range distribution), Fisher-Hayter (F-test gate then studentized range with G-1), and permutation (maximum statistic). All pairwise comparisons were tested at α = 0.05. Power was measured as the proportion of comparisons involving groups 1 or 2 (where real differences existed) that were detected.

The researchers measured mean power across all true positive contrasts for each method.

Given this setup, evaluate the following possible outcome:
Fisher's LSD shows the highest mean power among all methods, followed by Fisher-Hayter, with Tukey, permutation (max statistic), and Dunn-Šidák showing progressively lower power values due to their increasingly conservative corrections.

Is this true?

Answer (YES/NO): NO